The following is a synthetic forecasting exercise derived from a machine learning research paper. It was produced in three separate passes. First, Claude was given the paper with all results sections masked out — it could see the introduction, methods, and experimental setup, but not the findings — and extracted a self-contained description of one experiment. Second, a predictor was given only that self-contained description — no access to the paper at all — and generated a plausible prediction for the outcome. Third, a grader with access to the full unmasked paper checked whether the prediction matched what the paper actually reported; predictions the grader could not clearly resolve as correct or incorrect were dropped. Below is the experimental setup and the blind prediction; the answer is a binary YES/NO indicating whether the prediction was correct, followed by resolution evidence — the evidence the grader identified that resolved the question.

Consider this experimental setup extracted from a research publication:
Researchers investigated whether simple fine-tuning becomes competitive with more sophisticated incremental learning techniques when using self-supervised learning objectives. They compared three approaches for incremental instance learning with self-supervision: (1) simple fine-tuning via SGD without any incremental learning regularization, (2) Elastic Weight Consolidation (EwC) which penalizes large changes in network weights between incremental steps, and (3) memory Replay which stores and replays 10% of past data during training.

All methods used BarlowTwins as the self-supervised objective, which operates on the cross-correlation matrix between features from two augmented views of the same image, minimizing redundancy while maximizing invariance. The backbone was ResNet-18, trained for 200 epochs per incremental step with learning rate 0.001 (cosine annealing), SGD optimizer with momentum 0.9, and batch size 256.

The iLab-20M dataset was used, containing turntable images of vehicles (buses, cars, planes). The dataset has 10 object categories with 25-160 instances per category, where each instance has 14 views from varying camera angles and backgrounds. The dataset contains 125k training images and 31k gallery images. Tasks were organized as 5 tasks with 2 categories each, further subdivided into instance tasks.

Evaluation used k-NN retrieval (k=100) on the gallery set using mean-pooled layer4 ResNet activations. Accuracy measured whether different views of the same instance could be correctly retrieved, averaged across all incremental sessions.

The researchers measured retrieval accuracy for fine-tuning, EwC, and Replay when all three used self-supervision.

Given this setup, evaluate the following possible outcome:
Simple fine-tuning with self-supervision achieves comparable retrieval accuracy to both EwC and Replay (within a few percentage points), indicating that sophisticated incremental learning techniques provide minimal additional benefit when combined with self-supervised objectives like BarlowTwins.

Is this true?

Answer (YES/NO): YES